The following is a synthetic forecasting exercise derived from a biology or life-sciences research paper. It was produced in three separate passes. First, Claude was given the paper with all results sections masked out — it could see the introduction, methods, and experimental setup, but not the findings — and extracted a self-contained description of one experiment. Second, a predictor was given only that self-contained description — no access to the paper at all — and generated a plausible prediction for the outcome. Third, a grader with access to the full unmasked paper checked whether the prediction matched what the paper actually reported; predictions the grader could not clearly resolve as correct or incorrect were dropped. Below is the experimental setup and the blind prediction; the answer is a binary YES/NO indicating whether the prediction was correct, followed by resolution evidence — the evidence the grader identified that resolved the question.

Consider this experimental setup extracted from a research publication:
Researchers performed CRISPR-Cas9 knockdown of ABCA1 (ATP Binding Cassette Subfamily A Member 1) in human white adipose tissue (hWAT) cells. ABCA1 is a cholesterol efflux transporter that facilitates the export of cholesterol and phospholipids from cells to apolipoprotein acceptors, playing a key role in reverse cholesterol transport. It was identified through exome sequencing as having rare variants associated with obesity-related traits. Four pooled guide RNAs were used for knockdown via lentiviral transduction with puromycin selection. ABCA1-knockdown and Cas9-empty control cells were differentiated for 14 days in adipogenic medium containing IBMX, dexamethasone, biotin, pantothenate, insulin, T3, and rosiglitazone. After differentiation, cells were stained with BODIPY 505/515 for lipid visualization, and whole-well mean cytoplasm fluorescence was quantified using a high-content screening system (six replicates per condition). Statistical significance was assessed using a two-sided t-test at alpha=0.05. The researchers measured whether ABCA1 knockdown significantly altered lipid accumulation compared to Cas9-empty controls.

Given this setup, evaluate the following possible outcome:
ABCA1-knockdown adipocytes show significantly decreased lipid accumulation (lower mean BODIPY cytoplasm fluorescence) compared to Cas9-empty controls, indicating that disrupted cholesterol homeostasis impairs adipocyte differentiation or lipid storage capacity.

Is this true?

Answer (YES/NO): NO